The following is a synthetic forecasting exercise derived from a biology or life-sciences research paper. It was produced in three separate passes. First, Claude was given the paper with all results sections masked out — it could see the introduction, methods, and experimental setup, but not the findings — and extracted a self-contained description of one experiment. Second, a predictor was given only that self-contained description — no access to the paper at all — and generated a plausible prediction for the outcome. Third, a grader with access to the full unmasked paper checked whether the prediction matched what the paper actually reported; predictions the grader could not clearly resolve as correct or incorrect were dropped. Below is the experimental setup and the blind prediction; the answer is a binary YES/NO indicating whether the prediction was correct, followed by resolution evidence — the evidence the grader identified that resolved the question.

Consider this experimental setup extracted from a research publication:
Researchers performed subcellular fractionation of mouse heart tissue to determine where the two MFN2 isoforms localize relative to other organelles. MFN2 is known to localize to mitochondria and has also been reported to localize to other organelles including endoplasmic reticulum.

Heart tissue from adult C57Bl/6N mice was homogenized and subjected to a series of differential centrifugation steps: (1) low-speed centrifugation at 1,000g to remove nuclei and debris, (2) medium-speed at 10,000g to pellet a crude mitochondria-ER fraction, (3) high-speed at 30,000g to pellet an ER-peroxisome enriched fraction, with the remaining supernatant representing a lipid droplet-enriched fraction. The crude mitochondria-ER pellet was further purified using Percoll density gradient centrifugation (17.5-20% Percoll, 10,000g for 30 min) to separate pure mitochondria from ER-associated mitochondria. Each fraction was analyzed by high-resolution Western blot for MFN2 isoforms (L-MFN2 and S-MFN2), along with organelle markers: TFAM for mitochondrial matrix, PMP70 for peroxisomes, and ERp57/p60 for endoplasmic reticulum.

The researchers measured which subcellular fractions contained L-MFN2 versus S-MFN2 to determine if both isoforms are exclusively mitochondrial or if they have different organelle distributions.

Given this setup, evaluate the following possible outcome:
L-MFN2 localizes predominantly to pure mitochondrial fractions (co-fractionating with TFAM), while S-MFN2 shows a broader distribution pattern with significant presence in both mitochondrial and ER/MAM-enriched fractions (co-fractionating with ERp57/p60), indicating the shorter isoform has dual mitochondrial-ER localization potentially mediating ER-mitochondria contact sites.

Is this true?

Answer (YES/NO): NO